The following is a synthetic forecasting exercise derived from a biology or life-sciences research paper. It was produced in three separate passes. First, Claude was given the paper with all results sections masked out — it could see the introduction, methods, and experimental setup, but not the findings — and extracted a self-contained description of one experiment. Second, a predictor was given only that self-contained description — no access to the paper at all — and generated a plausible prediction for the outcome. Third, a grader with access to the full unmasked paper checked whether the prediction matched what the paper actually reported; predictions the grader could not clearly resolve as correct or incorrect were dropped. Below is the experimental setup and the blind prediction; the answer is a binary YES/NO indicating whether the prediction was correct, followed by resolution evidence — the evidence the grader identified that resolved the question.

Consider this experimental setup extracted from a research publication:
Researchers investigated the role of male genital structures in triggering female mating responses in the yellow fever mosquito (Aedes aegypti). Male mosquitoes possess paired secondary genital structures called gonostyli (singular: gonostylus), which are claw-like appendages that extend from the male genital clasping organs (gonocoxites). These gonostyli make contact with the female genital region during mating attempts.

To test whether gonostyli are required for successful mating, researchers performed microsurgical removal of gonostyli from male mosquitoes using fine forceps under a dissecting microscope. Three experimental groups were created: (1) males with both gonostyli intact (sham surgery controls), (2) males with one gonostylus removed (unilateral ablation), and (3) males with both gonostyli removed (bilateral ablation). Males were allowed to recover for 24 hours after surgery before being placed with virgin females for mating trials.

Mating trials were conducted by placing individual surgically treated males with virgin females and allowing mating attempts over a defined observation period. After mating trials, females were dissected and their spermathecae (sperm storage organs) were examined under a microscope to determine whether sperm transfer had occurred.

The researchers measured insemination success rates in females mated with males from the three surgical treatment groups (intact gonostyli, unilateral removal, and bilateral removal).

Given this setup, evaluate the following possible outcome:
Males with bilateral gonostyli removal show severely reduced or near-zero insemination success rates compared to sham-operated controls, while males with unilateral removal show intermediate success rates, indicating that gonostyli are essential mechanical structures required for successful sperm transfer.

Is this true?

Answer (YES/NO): NO